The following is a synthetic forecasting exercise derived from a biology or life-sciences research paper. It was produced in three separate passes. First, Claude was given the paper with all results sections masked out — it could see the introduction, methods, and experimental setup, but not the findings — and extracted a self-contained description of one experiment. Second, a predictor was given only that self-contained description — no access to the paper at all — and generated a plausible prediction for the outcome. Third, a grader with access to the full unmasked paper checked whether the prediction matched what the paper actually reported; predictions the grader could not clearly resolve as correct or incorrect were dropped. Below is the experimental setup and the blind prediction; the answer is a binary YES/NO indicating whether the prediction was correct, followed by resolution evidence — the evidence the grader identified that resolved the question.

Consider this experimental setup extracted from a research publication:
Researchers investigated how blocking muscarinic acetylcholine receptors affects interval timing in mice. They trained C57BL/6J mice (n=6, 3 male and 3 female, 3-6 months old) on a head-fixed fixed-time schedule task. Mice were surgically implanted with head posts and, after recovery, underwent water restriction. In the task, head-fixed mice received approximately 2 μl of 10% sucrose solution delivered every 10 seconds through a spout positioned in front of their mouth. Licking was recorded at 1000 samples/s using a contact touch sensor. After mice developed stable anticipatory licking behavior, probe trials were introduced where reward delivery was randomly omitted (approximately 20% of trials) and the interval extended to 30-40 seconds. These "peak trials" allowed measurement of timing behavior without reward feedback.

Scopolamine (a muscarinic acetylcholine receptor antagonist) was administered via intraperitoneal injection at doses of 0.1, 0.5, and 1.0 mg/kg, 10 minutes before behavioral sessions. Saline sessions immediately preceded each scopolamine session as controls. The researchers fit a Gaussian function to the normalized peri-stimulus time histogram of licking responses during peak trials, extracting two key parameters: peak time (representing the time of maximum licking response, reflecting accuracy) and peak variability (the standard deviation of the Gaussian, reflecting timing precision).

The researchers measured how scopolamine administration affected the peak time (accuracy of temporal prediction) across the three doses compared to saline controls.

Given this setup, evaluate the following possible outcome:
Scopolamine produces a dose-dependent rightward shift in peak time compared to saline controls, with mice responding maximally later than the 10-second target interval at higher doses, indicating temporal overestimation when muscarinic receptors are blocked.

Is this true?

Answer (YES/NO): NO